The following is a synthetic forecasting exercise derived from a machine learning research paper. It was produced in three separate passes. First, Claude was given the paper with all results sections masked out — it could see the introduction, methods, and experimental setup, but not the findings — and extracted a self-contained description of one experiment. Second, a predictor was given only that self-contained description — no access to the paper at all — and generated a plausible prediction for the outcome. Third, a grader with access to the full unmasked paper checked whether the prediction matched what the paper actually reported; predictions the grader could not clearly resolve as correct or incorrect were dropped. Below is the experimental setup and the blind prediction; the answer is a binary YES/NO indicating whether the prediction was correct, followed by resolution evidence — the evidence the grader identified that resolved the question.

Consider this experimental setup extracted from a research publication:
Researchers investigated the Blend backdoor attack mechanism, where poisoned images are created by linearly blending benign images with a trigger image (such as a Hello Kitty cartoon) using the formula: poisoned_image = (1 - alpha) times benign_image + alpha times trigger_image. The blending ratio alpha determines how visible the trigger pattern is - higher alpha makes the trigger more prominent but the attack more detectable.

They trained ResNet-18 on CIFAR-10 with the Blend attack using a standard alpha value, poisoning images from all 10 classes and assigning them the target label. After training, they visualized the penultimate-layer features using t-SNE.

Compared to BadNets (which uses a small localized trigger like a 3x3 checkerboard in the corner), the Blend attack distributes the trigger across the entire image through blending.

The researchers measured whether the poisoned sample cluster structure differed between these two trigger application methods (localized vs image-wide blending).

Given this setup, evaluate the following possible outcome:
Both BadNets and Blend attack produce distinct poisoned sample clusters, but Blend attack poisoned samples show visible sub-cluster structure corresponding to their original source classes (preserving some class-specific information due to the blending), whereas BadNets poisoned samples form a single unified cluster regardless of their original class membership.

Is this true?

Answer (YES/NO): NO